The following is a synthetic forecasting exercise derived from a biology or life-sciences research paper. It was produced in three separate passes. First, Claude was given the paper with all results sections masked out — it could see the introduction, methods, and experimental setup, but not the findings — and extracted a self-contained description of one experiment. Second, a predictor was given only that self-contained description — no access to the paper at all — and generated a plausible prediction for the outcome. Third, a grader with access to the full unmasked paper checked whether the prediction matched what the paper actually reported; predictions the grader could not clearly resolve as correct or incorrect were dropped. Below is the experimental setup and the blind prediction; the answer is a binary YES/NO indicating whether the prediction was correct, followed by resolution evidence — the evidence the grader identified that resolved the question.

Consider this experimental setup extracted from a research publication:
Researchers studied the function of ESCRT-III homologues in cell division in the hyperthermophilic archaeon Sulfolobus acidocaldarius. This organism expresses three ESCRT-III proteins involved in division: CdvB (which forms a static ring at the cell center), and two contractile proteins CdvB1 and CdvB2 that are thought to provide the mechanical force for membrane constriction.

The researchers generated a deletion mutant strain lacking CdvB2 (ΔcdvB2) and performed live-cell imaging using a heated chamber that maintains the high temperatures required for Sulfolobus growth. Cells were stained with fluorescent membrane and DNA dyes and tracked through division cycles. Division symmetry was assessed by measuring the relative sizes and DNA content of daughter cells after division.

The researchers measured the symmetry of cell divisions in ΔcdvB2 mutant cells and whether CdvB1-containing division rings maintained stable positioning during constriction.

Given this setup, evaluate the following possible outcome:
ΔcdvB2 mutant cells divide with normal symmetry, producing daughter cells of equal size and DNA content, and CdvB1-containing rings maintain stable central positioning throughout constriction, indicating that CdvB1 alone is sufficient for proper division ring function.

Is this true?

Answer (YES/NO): NO